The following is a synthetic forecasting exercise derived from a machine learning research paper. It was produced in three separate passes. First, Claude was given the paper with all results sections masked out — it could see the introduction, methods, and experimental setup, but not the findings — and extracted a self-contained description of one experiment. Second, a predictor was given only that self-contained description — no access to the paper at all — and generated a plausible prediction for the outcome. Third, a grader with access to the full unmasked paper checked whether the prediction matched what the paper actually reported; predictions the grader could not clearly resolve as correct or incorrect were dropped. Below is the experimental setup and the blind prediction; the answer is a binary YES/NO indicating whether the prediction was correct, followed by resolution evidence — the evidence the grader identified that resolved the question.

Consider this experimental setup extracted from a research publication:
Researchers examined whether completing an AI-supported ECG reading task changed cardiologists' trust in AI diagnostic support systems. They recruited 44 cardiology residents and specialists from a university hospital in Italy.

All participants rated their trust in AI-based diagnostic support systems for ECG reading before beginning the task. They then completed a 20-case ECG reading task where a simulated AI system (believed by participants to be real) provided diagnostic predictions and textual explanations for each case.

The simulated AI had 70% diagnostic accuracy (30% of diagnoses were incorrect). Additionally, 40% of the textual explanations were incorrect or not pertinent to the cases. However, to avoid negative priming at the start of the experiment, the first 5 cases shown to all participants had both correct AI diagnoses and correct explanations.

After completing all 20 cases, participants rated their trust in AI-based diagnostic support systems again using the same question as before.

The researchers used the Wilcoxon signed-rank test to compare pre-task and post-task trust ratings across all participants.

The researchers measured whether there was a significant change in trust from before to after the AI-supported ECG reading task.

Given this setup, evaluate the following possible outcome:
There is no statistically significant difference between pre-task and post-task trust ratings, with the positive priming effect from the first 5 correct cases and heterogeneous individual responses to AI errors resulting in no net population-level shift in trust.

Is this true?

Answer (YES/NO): NO